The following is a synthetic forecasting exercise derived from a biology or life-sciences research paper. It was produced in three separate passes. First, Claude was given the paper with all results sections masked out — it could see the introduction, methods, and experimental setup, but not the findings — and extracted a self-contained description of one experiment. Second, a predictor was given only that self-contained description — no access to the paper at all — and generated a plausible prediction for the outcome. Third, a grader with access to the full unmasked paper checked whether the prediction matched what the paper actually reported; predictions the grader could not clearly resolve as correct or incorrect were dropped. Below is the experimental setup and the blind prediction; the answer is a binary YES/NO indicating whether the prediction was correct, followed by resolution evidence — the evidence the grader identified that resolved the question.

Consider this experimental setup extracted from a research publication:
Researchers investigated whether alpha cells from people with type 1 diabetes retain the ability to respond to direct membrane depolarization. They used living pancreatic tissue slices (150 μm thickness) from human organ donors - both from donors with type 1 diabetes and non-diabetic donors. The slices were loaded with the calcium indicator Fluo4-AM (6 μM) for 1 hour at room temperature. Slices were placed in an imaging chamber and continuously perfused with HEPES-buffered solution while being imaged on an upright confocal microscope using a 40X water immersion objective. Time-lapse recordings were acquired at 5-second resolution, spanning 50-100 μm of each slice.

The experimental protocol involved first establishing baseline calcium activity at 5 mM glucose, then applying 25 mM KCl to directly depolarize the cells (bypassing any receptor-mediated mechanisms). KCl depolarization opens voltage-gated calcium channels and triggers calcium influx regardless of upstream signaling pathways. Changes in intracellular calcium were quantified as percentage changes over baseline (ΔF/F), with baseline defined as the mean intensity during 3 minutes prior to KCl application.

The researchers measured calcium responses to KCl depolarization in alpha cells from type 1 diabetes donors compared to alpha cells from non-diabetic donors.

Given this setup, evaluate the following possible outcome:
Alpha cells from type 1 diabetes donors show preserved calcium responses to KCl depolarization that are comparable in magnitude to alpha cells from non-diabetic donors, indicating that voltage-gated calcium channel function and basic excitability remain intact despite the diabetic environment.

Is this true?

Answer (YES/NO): YES